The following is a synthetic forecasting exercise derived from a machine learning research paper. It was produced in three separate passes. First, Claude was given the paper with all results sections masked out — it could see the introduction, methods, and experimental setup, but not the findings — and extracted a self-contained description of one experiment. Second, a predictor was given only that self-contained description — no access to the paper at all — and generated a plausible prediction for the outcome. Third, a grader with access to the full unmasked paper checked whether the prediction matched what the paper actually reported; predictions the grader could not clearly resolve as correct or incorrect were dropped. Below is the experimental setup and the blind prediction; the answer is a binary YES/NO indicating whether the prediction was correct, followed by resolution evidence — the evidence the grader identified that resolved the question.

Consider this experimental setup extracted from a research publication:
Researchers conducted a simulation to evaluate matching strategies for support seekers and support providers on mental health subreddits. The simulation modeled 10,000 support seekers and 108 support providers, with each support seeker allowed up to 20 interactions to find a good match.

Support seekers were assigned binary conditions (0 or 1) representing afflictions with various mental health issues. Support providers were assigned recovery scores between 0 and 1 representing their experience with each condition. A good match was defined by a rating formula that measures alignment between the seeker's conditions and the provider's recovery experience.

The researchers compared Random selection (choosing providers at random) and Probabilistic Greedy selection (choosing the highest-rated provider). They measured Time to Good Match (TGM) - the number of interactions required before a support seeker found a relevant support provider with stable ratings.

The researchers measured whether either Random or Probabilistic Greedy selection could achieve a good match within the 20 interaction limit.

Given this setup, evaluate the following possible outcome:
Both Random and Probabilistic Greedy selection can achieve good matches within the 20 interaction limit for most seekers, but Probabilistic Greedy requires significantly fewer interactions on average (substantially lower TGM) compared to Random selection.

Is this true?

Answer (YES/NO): NO